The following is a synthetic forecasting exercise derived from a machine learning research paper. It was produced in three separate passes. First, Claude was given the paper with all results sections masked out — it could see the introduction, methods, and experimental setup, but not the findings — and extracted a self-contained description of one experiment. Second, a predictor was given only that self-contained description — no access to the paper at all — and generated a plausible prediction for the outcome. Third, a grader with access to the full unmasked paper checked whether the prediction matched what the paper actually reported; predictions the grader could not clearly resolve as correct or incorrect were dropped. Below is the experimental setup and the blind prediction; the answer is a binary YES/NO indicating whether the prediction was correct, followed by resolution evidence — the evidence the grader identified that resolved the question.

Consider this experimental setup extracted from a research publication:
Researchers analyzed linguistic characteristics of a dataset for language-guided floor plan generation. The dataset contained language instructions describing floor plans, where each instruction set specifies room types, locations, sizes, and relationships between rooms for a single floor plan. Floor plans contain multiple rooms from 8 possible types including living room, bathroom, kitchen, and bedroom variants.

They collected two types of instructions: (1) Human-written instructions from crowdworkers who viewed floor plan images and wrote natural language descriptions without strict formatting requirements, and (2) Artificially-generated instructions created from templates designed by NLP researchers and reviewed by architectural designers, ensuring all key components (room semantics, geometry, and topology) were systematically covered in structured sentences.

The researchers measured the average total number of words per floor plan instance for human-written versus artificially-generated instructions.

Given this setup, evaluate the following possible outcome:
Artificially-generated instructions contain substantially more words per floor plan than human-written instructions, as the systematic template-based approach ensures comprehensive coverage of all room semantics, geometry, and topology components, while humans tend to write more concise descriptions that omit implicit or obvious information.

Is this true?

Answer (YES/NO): YES